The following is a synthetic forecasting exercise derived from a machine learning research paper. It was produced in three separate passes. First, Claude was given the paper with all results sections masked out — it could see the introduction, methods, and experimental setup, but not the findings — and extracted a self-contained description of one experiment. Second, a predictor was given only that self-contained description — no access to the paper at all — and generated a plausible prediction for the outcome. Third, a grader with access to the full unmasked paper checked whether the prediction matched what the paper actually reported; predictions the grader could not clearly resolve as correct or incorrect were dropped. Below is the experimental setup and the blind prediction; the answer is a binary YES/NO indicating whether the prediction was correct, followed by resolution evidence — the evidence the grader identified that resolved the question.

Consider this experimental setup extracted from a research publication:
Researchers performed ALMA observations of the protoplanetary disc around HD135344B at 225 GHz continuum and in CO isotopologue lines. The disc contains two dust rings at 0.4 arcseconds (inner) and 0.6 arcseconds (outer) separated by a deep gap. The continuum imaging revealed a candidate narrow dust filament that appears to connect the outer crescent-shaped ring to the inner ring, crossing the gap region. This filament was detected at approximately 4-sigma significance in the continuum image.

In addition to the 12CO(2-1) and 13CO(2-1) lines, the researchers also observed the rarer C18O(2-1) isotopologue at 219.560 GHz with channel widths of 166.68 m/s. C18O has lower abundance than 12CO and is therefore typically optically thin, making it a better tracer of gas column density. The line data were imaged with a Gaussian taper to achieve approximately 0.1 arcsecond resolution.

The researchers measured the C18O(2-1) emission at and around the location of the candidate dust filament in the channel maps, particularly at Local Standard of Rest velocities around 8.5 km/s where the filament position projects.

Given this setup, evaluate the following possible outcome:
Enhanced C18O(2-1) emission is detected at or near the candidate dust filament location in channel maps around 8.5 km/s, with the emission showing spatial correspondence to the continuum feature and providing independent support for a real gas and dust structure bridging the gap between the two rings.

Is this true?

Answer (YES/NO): YES